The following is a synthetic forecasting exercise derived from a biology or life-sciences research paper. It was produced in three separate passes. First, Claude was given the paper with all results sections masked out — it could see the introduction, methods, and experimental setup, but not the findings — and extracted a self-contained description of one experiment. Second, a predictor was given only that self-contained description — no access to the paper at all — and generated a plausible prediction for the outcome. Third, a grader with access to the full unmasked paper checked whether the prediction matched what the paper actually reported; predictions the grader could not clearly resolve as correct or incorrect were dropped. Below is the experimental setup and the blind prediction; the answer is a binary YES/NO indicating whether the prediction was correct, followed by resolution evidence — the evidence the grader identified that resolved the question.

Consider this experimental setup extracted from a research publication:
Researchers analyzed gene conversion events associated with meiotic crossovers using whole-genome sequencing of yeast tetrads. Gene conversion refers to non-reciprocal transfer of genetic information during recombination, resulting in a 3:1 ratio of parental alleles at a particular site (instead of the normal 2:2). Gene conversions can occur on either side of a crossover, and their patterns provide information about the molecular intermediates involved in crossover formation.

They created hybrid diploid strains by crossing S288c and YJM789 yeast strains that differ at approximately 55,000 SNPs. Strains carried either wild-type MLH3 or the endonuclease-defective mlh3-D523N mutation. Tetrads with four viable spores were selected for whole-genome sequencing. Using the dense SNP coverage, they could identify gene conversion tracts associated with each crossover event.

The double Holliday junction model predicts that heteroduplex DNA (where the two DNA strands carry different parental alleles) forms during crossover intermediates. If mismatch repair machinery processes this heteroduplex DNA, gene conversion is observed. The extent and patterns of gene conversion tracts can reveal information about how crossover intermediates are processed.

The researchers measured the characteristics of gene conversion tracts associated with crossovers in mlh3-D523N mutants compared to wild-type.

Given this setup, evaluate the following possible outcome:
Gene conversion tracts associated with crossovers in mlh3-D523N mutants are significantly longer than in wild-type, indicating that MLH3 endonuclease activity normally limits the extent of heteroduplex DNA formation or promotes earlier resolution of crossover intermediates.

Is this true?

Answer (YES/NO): NO